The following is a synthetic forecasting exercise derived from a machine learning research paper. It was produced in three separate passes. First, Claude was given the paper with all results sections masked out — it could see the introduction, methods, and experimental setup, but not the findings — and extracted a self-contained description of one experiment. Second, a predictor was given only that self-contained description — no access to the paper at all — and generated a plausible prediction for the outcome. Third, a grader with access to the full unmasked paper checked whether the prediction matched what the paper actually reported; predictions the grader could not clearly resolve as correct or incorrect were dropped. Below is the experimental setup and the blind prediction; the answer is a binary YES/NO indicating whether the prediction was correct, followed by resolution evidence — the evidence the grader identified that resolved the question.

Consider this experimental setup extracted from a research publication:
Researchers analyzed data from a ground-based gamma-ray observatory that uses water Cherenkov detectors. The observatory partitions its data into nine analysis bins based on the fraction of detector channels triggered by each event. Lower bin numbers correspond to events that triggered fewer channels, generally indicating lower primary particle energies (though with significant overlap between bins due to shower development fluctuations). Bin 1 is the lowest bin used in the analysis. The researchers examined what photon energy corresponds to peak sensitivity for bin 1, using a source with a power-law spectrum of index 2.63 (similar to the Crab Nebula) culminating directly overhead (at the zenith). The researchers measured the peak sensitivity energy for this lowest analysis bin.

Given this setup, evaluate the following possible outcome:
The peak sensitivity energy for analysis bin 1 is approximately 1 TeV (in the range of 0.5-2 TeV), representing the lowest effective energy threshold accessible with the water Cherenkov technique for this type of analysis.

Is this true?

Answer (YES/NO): NO